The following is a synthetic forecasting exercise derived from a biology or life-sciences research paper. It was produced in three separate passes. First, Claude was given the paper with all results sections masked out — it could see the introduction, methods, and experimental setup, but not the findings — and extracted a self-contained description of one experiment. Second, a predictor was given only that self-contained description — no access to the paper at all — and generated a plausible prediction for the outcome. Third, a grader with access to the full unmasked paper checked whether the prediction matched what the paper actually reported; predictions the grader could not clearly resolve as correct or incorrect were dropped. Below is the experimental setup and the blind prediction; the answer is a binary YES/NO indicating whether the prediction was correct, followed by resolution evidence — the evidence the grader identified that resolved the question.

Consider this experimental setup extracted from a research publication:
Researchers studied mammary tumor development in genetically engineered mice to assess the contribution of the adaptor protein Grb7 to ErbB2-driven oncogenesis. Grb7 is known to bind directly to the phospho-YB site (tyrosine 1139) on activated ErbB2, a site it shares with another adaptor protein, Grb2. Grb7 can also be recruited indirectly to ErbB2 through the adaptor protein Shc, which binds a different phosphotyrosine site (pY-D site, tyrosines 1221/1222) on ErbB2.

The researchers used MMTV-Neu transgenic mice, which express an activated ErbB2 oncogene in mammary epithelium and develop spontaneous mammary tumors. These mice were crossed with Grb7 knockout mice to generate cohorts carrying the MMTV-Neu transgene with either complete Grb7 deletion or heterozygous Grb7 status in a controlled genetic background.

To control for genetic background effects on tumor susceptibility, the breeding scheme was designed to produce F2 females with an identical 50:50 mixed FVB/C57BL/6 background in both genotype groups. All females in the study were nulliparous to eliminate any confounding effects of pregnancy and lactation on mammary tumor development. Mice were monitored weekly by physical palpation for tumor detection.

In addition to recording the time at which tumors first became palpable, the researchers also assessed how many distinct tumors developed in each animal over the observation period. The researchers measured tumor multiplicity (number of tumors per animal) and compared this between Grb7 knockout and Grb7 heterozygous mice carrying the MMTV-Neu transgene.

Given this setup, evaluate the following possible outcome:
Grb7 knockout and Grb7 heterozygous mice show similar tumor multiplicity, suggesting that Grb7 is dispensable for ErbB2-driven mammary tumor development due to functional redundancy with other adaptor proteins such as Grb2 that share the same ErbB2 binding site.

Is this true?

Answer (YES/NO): YES